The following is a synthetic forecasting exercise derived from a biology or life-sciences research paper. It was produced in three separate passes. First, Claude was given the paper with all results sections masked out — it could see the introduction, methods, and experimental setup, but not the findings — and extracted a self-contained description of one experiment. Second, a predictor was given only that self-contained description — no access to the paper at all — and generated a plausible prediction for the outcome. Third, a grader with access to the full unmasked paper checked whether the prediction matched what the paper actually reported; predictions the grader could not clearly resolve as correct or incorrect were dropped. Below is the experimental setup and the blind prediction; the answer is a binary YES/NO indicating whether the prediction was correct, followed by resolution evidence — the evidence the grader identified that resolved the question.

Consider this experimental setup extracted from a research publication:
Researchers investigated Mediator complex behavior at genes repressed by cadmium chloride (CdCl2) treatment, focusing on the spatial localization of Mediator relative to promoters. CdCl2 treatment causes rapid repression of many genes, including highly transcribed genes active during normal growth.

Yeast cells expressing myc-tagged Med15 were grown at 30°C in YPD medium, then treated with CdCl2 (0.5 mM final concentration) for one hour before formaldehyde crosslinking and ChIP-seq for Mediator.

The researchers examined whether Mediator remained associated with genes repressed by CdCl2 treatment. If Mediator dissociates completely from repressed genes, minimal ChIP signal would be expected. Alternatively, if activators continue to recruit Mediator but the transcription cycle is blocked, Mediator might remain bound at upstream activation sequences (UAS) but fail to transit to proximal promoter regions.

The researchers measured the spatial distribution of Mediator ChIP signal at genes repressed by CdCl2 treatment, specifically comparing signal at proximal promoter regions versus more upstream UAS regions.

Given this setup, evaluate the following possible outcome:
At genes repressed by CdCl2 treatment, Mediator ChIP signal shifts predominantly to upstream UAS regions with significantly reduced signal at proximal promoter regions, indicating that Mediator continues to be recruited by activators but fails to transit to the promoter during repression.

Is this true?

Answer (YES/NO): NO